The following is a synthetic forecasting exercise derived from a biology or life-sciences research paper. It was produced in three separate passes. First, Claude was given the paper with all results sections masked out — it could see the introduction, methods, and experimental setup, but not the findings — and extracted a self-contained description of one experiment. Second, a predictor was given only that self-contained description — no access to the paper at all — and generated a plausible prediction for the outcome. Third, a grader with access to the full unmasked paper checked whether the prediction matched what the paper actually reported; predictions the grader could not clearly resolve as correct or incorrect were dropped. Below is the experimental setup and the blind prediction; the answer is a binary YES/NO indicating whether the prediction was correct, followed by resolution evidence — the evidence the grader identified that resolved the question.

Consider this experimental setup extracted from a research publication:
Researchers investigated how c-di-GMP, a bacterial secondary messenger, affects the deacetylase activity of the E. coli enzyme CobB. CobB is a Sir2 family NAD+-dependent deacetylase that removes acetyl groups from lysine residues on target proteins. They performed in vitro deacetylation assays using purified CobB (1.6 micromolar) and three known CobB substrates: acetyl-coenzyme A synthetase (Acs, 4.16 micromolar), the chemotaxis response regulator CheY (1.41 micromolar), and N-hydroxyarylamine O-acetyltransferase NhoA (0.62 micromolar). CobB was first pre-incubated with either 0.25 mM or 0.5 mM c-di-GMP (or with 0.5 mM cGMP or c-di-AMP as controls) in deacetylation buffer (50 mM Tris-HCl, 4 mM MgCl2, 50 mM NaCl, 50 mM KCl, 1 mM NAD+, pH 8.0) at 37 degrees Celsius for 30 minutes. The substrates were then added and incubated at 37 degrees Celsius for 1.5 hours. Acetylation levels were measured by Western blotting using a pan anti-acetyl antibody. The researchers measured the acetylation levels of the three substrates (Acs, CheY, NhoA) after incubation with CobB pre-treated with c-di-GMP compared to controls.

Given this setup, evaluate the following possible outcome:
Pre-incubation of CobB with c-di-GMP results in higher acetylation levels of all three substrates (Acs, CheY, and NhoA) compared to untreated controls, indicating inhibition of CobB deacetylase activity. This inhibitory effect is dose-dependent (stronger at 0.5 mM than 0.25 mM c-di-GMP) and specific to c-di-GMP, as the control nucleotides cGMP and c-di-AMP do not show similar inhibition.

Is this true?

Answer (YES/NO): YES